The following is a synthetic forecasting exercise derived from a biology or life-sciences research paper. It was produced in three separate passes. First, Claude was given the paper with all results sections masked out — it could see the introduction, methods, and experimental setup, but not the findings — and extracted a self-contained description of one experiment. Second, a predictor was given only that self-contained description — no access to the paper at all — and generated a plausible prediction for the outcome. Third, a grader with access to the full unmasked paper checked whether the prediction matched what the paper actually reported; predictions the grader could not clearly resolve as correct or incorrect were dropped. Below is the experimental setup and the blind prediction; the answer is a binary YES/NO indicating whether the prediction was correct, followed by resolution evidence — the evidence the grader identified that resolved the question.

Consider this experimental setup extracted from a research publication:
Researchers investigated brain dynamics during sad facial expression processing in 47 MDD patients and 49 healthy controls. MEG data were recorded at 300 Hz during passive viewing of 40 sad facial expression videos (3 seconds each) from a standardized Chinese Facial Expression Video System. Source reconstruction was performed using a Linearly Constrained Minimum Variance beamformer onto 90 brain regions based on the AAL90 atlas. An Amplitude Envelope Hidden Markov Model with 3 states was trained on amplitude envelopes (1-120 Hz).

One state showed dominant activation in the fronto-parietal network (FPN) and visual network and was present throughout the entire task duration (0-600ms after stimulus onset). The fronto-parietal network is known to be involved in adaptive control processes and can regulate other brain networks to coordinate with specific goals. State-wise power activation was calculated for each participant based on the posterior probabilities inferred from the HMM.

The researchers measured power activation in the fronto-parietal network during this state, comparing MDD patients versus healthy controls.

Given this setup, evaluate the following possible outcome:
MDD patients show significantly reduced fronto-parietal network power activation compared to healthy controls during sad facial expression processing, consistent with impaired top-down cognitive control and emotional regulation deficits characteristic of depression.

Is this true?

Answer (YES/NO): YES